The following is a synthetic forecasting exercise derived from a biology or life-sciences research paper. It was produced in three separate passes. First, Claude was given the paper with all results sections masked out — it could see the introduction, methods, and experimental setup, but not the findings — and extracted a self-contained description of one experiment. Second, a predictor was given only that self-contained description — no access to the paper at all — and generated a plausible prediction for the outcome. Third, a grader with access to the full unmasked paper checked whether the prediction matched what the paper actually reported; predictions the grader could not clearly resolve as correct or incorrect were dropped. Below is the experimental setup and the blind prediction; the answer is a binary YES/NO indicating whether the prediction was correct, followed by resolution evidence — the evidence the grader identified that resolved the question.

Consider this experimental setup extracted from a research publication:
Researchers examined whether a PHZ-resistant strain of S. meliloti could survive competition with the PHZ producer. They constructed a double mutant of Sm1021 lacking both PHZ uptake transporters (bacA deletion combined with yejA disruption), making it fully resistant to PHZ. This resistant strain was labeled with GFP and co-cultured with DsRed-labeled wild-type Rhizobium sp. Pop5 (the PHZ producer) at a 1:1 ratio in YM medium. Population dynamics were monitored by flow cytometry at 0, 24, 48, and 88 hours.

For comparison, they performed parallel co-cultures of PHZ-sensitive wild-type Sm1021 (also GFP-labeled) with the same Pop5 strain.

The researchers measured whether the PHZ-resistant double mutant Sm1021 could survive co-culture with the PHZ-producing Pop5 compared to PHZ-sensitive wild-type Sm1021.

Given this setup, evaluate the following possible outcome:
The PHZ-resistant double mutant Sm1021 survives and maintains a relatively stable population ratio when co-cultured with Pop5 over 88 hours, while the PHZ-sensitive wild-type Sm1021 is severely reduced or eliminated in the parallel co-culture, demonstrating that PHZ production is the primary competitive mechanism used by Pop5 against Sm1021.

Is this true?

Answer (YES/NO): YES